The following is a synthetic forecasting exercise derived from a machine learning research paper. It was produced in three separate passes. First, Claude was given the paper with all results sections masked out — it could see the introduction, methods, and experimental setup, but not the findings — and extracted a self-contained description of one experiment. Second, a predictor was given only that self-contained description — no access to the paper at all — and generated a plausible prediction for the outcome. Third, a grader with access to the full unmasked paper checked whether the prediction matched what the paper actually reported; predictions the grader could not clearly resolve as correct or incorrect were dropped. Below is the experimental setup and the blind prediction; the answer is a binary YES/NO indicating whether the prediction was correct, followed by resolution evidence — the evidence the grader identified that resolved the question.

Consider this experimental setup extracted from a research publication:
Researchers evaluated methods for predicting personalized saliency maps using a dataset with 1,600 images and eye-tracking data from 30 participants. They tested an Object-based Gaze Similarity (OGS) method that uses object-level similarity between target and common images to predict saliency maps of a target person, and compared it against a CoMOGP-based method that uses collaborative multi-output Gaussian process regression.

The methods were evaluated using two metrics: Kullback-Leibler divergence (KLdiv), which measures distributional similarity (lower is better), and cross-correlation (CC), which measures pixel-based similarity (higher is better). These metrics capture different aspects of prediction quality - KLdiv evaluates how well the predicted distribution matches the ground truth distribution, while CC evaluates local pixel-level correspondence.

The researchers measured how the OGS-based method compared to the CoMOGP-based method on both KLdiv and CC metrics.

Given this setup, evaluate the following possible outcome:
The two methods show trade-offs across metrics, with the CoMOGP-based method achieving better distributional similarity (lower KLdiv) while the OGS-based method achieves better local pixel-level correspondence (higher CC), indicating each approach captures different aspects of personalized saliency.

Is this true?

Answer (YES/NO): NO